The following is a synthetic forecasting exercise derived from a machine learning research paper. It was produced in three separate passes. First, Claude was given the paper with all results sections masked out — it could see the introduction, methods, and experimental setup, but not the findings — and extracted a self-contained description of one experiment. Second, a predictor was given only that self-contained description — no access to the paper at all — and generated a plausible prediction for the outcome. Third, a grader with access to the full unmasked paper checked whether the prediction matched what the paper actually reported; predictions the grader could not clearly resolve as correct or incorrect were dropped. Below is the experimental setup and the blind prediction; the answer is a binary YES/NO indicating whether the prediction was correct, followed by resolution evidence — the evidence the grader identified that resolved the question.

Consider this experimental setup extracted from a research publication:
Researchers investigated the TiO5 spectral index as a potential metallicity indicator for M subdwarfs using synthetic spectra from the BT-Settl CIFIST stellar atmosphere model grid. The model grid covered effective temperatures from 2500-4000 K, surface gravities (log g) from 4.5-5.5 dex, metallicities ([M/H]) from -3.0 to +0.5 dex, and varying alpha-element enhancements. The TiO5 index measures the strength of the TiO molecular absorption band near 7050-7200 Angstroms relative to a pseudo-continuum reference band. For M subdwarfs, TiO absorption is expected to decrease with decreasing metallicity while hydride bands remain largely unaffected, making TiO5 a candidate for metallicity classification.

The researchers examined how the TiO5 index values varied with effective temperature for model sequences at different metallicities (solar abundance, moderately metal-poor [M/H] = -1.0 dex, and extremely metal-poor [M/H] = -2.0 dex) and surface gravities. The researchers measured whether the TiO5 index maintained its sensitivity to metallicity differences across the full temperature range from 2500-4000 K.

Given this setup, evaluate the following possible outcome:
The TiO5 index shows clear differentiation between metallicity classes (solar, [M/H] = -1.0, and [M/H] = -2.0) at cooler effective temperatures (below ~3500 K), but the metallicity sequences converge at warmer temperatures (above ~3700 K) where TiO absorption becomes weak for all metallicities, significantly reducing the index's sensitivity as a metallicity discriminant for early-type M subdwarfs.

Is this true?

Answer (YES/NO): NO